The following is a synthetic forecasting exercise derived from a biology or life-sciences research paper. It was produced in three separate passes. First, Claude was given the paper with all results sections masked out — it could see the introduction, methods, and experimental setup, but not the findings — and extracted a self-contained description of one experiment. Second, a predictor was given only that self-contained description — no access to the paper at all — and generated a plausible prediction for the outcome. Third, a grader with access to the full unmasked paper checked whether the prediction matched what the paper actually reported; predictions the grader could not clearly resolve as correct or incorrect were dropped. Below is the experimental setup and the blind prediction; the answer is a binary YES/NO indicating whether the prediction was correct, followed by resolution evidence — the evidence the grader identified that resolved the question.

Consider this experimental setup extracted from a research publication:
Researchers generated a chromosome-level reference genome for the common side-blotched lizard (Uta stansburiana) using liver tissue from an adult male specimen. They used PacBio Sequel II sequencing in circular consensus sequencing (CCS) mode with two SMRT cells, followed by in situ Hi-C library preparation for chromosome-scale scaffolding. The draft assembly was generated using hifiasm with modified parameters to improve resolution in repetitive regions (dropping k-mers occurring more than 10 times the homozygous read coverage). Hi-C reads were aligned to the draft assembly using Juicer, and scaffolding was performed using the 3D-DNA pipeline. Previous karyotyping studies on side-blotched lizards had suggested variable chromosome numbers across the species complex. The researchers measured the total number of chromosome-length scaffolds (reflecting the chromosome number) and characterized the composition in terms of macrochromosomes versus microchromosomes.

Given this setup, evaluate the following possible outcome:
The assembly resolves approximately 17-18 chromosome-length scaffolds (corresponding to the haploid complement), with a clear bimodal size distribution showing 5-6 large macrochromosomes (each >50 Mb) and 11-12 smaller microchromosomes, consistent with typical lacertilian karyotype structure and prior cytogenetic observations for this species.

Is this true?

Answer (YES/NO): YES